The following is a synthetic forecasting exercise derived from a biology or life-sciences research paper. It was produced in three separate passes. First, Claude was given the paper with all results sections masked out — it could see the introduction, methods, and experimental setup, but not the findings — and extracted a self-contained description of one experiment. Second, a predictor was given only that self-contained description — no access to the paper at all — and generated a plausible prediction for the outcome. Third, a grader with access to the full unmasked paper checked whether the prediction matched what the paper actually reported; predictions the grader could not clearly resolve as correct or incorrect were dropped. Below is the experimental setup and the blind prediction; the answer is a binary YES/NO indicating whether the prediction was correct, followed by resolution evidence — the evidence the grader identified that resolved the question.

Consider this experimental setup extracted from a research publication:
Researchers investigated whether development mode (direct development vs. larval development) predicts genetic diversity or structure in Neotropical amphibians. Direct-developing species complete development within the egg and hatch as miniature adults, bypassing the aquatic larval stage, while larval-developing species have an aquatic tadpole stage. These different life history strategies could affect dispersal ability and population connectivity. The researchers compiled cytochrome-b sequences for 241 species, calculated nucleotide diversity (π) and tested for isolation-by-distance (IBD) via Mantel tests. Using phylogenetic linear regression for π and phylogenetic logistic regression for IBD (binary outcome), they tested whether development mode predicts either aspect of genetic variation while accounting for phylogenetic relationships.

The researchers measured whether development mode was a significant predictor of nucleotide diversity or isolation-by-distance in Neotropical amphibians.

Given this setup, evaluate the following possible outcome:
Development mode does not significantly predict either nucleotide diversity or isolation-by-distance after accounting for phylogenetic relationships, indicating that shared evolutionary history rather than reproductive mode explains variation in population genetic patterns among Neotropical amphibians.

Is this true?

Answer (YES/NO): NO